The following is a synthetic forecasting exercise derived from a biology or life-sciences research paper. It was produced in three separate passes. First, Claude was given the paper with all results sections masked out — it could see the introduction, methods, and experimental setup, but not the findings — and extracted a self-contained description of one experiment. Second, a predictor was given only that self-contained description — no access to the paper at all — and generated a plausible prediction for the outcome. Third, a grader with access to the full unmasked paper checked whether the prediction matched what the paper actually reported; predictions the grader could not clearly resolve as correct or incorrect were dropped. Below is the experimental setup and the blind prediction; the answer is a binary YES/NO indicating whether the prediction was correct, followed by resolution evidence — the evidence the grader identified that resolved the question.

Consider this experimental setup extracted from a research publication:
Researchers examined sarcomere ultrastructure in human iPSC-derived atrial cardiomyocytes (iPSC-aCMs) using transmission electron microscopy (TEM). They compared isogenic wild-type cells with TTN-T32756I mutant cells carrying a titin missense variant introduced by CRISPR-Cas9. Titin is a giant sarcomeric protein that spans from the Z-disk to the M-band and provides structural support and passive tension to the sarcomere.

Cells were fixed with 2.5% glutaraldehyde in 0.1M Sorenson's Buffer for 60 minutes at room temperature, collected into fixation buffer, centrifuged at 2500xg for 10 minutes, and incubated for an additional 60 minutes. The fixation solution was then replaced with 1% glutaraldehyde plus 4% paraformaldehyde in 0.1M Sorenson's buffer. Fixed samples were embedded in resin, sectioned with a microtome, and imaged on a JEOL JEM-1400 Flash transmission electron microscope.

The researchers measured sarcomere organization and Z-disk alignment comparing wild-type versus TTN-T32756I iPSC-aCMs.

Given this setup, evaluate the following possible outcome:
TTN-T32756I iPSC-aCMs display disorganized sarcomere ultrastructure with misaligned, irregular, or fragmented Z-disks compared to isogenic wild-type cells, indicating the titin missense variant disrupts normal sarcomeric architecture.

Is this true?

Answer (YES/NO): NO